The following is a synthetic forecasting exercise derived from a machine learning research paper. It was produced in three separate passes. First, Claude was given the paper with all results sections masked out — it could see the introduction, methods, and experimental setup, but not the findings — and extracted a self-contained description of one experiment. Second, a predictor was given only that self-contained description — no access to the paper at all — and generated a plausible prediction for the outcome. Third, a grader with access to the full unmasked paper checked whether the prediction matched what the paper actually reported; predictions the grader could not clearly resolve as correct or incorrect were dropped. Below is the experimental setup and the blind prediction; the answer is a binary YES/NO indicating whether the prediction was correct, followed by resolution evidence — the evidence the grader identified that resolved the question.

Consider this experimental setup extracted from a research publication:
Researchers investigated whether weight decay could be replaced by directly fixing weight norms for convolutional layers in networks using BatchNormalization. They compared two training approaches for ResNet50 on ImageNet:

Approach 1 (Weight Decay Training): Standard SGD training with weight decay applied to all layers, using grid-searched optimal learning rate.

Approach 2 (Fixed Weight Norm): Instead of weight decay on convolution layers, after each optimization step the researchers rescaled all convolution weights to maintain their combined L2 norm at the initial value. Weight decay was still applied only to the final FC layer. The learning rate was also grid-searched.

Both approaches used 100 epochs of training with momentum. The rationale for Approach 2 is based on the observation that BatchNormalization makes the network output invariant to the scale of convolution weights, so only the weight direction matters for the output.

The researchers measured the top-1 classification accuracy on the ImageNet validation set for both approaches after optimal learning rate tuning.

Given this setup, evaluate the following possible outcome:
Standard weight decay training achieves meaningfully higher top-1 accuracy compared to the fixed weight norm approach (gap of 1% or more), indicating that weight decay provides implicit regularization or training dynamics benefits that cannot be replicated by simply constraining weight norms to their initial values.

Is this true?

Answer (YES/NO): NO